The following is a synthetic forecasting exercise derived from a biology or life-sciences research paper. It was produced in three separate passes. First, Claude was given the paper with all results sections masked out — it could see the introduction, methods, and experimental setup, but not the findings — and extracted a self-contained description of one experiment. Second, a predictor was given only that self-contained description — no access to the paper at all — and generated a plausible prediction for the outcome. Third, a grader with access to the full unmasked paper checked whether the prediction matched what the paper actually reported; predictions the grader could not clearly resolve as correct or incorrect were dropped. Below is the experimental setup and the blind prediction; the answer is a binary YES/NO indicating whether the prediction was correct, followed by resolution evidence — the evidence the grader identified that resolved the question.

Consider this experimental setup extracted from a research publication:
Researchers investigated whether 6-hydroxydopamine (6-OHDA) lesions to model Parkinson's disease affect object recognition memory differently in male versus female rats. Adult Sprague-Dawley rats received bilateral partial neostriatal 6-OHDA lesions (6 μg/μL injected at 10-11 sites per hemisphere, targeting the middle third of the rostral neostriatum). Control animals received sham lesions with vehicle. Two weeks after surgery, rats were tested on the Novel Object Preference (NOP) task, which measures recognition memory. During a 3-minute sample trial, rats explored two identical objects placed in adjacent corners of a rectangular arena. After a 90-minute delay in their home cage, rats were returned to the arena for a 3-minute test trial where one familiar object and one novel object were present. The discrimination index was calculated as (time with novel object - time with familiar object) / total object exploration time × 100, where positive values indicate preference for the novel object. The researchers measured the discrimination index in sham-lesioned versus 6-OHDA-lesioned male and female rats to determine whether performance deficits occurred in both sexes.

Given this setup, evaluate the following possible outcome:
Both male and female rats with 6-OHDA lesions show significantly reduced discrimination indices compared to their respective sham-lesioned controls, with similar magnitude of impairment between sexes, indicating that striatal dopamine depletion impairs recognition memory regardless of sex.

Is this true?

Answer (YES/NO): NO